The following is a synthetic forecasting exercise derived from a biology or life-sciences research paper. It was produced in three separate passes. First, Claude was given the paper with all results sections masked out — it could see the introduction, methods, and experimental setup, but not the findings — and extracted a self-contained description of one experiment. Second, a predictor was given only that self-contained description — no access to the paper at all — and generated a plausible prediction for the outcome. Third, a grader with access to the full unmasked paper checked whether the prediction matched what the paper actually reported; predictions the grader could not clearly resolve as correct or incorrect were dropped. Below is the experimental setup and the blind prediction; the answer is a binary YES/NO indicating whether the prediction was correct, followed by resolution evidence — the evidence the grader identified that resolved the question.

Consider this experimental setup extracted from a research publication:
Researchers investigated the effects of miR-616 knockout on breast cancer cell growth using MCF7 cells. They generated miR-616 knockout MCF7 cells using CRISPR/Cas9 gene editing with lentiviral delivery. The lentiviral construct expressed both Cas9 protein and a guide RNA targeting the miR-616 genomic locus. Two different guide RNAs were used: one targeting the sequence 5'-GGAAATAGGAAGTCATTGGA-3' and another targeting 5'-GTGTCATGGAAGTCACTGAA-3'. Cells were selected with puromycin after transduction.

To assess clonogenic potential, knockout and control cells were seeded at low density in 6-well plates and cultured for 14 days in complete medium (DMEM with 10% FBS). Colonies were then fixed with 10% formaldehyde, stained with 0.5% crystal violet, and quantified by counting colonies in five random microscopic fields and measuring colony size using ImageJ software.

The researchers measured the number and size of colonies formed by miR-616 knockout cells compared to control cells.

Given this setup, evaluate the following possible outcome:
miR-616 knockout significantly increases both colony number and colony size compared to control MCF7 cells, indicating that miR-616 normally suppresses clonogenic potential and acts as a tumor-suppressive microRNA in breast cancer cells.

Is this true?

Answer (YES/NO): YES